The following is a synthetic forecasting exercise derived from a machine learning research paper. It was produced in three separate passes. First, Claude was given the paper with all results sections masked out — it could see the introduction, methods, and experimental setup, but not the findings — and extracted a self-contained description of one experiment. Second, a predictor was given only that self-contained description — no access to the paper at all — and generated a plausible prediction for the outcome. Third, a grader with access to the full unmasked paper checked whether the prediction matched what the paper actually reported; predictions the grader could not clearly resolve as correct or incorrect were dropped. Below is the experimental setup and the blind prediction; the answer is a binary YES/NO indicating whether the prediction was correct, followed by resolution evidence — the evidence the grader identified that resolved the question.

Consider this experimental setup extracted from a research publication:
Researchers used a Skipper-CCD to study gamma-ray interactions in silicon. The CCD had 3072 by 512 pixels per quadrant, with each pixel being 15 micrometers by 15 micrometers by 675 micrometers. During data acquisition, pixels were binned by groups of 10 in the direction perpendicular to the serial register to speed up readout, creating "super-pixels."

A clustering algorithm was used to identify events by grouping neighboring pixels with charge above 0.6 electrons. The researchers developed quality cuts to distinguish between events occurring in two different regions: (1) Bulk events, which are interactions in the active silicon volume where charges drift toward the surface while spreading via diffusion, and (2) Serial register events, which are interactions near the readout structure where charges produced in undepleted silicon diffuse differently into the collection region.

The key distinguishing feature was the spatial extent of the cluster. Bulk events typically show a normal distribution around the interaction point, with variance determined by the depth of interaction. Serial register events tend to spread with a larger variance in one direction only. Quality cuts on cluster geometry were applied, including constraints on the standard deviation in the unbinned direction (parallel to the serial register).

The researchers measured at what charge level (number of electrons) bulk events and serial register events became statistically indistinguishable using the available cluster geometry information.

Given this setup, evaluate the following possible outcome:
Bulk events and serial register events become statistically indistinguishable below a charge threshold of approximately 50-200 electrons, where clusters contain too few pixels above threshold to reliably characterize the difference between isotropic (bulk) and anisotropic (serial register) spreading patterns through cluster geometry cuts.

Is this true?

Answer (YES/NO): NO